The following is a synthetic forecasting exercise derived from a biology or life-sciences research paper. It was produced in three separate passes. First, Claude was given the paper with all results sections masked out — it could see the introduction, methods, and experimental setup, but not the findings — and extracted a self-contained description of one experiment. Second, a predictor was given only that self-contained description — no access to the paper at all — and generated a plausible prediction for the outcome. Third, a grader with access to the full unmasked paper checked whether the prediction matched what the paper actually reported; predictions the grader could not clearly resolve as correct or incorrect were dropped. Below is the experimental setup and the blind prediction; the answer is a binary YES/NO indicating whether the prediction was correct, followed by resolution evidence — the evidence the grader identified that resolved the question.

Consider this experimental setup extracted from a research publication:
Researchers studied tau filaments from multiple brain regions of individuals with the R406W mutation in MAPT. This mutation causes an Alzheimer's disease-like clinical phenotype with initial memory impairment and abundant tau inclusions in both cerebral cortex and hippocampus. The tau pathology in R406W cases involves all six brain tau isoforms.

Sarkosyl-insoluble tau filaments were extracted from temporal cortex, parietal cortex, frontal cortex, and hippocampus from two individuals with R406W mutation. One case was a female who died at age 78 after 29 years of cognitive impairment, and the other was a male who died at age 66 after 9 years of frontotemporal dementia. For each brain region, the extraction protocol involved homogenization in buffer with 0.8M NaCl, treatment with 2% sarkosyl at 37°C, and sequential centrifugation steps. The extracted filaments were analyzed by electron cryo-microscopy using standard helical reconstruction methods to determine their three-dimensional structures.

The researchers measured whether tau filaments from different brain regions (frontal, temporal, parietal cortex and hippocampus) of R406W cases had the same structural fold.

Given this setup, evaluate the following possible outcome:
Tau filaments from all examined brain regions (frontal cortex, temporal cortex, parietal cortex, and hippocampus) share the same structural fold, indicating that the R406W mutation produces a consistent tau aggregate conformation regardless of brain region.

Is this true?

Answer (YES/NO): YES